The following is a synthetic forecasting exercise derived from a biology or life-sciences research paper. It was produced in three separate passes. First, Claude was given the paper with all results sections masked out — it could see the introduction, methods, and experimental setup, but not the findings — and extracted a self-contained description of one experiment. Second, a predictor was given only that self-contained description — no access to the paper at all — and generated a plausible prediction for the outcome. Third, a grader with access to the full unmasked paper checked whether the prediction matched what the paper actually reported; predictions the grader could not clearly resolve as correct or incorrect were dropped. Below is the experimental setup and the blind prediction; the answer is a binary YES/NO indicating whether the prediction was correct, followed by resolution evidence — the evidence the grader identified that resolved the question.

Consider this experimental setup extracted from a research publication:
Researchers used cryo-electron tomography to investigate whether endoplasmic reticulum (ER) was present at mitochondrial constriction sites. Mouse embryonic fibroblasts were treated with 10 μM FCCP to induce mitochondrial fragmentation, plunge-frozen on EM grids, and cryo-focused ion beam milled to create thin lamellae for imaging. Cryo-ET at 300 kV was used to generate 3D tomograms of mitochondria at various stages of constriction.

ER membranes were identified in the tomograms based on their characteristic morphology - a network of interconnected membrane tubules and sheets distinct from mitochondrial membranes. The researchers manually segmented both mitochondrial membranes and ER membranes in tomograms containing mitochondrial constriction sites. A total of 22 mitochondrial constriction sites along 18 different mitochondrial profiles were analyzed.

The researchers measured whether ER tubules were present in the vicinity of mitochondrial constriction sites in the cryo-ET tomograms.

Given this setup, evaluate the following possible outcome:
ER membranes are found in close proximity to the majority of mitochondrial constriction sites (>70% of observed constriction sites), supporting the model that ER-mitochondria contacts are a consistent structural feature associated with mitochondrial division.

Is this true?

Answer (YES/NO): NO